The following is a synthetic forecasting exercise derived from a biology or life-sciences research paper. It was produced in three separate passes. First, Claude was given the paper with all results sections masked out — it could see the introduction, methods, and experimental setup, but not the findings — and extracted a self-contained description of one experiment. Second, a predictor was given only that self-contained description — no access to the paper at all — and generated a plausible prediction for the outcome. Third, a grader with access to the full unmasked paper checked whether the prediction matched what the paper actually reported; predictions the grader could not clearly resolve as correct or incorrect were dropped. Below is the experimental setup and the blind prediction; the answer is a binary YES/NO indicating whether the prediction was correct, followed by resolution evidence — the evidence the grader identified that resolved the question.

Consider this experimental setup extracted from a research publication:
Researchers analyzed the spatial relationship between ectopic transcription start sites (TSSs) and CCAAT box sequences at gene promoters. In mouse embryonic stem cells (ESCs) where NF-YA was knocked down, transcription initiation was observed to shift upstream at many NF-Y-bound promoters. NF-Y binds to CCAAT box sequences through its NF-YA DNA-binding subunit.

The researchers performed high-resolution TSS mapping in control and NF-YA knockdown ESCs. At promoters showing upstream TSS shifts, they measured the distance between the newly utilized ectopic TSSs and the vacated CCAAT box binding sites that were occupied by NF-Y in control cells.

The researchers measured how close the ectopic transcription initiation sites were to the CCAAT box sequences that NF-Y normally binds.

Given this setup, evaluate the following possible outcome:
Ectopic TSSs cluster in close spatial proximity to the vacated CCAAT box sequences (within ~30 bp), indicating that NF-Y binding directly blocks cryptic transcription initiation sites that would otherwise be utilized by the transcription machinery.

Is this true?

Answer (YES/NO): YES